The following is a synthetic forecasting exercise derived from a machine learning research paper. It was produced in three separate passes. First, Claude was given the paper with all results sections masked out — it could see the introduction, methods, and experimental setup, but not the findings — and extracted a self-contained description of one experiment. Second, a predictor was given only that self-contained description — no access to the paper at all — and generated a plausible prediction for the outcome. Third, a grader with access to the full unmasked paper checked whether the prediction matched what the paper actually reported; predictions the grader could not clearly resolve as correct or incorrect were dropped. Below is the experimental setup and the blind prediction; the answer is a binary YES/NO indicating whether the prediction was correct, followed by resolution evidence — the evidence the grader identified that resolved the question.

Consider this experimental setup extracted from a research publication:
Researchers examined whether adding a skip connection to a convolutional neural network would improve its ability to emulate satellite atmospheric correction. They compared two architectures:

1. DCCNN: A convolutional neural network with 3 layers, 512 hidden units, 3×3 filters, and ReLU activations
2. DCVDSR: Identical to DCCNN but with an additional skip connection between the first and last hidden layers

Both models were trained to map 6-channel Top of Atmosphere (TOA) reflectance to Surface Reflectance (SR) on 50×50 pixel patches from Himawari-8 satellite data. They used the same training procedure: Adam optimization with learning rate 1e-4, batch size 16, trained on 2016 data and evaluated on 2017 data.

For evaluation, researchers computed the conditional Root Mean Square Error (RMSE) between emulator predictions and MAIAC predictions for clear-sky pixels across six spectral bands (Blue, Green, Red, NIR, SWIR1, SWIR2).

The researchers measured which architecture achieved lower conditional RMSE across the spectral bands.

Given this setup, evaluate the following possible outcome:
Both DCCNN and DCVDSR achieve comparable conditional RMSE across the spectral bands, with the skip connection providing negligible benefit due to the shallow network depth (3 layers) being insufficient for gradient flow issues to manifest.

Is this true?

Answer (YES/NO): NO